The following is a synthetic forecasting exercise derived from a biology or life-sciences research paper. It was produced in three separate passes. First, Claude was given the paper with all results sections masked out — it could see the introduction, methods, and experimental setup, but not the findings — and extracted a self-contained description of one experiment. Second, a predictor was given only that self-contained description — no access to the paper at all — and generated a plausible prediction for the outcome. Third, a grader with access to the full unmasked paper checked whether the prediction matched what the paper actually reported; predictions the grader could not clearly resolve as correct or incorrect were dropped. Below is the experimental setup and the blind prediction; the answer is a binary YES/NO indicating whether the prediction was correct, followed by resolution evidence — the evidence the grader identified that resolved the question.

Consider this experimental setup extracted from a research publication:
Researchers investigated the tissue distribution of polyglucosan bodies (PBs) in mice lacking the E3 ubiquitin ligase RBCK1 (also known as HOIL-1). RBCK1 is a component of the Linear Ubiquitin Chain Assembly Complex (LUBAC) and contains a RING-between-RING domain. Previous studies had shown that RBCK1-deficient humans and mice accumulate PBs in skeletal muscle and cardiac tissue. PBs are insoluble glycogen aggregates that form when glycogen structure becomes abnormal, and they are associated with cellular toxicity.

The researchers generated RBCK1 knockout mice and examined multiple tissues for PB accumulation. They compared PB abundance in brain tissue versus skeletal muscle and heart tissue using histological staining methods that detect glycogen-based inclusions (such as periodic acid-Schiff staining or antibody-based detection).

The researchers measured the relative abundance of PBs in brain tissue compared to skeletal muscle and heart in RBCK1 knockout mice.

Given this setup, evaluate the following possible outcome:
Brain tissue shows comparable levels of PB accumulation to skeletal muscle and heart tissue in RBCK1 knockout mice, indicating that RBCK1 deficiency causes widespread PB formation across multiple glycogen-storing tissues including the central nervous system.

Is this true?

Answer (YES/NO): NO